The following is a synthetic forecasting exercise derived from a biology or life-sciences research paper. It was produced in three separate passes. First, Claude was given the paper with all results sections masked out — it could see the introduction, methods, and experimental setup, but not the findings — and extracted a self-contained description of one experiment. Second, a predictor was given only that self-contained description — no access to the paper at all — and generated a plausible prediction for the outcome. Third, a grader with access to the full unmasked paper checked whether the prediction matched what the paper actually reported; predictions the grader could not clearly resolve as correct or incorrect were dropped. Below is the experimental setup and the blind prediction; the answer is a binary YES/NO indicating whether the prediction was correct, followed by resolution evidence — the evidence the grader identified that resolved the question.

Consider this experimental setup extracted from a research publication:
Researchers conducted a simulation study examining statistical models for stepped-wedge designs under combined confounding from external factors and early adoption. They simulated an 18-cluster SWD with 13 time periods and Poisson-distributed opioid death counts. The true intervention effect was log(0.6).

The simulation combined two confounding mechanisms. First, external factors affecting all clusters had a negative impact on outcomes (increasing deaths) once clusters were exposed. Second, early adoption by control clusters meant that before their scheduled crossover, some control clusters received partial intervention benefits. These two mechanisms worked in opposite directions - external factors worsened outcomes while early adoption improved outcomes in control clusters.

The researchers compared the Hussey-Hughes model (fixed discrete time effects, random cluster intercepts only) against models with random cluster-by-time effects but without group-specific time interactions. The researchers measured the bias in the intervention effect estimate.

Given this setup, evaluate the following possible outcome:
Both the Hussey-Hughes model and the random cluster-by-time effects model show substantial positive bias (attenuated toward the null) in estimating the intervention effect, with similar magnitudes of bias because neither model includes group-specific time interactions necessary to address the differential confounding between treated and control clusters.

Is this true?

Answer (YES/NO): NO